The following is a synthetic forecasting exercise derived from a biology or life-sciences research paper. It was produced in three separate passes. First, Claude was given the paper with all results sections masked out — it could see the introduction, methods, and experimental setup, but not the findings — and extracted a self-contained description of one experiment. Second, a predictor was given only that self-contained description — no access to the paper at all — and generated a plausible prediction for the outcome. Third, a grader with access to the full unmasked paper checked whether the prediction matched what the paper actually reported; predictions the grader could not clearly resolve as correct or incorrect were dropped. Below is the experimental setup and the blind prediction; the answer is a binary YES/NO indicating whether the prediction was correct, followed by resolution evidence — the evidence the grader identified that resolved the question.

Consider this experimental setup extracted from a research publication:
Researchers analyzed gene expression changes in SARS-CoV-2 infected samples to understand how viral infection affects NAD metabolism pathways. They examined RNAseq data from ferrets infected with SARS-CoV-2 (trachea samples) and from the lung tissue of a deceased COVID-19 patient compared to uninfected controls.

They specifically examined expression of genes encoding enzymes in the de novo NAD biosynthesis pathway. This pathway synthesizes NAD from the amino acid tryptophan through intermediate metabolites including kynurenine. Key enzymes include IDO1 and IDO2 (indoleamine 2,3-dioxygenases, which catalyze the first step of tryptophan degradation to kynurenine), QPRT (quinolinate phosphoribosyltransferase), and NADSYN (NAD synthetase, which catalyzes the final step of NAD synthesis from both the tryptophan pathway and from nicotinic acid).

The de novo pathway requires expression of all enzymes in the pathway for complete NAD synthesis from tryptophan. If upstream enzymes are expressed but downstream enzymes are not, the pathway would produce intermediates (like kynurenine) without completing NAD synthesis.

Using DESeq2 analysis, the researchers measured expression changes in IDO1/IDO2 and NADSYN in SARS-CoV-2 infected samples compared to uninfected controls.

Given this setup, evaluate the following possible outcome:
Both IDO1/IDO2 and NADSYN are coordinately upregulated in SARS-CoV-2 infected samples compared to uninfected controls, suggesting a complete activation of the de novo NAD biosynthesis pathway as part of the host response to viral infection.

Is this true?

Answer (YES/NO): NO